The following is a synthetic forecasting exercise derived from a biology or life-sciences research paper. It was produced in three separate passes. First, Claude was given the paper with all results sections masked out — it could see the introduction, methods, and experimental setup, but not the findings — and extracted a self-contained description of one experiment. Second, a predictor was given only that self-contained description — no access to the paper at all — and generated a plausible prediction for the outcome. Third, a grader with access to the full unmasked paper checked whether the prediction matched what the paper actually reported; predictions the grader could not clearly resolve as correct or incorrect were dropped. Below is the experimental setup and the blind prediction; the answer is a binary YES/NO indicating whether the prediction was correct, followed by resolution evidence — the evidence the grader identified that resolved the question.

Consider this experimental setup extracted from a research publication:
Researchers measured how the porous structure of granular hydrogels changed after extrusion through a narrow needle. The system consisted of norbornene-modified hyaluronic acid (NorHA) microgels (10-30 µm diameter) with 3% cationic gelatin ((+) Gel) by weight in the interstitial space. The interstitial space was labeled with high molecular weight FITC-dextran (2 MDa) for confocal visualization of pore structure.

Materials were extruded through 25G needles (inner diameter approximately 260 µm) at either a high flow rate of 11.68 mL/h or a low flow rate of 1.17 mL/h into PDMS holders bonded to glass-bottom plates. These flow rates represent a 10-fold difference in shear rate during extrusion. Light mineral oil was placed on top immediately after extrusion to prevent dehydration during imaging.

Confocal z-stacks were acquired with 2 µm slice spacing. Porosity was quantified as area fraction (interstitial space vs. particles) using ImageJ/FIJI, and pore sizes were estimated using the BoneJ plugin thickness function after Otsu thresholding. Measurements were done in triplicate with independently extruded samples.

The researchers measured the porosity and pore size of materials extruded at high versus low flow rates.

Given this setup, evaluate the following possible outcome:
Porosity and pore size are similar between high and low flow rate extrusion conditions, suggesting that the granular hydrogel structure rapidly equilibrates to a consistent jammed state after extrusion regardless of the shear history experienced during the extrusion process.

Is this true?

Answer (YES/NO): YES